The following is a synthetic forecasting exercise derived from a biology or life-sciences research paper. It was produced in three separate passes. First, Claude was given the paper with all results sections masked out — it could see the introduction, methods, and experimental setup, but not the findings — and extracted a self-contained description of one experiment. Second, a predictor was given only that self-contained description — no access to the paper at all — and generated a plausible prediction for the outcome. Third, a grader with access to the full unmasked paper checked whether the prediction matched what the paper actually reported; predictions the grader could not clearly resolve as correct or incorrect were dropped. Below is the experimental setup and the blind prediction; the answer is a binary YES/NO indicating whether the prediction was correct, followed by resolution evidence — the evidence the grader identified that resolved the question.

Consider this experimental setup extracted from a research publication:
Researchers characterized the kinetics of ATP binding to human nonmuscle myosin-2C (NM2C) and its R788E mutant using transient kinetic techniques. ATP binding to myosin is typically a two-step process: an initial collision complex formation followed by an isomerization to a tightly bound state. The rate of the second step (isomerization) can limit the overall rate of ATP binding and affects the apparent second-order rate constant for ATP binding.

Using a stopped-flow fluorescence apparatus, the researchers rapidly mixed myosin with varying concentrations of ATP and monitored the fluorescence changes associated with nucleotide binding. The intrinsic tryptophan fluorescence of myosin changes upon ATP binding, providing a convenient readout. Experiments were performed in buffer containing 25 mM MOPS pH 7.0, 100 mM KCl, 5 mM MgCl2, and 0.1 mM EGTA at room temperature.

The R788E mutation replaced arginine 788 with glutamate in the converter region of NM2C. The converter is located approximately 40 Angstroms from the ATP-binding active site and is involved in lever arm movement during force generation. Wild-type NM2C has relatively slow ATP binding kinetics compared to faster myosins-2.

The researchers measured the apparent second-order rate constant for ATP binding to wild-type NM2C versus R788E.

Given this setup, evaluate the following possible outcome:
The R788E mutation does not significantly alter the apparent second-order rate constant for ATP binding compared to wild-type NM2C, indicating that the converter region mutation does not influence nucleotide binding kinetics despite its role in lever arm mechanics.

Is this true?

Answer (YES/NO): NO